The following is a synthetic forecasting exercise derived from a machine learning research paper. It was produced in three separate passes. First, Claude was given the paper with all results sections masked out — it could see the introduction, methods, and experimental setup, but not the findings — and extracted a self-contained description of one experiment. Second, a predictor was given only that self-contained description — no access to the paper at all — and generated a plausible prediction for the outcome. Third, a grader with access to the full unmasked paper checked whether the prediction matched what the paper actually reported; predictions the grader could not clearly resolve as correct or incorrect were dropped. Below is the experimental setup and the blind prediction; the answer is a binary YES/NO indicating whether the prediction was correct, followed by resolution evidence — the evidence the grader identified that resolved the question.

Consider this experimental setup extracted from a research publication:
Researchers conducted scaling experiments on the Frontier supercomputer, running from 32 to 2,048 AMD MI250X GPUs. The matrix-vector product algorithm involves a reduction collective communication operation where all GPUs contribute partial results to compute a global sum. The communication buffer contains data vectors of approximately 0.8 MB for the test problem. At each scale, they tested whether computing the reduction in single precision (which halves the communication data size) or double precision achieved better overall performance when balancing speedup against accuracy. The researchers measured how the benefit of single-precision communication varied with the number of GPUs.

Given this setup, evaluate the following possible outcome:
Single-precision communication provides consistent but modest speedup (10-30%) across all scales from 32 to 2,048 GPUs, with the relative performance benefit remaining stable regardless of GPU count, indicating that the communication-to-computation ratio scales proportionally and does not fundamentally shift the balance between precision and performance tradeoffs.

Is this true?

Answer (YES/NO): NO